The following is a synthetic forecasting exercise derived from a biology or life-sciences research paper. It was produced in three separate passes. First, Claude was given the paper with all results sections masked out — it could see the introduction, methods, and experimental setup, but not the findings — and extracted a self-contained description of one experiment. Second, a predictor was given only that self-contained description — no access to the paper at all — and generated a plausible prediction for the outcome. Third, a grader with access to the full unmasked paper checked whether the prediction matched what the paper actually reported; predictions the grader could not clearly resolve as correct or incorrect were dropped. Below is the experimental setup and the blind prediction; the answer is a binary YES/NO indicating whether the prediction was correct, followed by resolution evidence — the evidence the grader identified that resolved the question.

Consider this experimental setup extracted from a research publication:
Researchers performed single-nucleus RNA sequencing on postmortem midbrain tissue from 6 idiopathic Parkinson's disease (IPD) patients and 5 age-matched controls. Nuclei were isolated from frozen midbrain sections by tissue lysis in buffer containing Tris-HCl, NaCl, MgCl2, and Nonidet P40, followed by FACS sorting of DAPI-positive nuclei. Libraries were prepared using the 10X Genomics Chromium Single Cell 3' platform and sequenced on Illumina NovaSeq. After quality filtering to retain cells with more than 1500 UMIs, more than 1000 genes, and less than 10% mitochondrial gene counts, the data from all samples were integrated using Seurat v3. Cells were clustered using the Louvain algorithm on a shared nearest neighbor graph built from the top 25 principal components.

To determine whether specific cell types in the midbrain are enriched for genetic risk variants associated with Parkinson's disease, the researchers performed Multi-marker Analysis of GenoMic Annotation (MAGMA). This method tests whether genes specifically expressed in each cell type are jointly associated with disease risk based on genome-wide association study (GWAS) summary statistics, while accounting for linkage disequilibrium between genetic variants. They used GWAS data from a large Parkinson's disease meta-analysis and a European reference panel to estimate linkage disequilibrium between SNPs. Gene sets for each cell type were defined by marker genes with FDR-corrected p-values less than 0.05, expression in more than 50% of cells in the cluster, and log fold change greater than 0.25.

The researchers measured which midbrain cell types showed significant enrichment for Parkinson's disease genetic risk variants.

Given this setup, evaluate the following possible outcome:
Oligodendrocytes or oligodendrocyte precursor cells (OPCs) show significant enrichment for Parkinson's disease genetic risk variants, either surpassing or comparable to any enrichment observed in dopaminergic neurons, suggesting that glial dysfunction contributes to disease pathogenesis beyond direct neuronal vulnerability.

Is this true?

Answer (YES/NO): NO